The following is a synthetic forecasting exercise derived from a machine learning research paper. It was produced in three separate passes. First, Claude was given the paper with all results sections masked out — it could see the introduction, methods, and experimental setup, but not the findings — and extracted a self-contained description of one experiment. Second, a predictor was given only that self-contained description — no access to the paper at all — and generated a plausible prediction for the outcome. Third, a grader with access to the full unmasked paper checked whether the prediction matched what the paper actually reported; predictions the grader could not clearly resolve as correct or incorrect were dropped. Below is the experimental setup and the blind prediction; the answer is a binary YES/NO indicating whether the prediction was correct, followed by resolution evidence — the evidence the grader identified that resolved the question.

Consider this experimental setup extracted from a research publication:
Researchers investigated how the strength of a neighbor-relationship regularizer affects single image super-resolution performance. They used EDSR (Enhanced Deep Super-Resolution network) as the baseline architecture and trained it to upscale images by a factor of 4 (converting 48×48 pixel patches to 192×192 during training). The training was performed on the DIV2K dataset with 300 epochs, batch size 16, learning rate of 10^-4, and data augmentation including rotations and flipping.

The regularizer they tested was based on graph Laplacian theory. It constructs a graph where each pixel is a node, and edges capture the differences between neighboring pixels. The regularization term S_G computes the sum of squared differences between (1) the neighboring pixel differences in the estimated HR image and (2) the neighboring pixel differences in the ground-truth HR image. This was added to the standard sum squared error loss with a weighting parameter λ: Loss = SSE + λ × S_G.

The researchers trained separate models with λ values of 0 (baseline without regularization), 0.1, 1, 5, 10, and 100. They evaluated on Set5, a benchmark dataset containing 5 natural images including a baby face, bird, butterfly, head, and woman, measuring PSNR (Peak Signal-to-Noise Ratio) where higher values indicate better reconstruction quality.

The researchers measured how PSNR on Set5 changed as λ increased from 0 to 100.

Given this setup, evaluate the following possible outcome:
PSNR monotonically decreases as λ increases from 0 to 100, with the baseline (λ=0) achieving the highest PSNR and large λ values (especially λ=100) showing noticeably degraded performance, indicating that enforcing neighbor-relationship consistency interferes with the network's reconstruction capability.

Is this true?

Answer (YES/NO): NO